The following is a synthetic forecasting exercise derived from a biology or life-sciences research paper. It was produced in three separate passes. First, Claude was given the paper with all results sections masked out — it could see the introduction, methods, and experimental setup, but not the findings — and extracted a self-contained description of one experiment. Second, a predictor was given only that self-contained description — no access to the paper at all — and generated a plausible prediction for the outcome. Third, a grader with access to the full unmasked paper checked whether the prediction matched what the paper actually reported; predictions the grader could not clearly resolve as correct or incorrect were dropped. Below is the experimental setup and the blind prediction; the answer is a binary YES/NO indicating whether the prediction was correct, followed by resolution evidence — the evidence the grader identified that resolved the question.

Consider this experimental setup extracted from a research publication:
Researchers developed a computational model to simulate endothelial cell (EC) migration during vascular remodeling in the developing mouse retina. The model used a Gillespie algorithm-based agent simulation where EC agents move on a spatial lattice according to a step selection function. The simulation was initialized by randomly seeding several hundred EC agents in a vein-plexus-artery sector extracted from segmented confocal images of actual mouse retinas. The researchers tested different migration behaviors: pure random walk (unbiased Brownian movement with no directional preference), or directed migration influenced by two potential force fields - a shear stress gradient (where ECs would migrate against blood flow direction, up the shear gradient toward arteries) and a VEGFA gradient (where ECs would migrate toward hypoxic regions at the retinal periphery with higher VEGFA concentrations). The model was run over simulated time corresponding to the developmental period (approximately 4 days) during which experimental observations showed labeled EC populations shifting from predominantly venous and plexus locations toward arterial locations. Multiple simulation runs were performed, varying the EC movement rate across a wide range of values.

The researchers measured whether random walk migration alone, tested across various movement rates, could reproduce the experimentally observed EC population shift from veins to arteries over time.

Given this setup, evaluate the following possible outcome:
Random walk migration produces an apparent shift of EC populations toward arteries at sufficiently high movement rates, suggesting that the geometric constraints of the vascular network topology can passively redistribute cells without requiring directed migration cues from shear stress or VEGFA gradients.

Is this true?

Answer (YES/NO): NO